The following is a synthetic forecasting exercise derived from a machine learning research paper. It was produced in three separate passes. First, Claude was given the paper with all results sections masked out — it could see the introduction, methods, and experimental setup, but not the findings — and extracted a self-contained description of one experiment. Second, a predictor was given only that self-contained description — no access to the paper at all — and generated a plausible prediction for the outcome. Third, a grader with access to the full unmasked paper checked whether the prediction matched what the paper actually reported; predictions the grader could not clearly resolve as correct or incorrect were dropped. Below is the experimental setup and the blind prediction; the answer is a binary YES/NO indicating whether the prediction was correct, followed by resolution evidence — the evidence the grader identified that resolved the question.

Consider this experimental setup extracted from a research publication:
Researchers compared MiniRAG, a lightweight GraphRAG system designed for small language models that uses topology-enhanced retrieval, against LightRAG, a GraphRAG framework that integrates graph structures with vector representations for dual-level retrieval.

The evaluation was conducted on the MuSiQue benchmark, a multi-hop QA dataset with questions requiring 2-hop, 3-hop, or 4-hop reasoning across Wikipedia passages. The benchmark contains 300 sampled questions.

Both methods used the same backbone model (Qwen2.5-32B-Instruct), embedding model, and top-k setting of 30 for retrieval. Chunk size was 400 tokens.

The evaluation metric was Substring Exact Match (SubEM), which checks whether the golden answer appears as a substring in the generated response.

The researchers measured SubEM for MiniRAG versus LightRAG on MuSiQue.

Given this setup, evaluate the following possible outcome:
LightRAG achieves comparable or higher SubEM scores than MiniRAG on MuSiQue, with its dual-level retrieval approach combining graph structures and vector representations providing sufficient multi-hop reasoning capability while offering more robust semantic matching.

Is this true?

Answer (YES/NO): NO